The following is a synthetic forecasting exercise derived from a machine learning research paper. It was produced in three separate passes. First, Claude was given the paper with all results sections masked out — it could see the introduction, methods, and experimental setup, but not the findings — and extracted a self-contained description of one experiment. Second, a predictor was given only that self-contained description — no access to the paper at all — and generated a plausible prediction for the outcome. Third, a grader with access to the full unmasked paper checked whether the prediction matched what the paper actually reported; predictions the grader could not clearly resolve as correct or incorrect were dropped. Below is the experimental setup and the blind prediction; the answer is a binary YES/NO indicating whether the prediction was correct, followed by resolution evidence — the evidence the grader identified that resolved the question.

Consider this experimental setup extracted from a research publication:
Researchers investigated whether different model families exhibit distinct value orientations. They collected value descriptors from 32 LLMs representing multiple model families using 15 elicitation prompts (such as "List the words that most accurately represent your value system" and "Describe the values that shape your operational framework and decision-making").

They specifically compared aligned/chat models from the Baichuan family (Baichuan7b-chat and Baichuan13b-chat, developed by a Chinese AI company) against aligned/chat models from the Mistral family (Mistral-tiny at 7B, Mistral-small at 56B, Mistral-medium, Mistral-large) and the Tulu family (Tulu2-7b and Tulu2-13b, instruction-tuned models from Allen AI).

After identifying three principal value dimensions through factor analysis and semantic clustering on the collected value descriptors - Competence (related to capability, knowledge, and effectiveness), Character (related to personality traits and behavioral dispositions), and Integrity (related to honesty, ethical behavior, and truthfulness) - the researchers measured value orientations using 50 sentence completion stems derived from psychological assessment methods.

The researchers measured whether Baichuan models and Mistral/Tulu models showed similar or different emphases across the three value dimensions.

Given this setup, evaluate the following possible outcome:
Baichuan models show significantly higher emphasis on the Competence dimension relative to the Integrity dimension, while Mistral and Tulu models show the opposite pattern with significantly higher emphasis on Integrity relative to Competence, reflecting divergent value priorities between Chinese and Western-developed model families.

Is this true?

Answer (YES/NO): NO